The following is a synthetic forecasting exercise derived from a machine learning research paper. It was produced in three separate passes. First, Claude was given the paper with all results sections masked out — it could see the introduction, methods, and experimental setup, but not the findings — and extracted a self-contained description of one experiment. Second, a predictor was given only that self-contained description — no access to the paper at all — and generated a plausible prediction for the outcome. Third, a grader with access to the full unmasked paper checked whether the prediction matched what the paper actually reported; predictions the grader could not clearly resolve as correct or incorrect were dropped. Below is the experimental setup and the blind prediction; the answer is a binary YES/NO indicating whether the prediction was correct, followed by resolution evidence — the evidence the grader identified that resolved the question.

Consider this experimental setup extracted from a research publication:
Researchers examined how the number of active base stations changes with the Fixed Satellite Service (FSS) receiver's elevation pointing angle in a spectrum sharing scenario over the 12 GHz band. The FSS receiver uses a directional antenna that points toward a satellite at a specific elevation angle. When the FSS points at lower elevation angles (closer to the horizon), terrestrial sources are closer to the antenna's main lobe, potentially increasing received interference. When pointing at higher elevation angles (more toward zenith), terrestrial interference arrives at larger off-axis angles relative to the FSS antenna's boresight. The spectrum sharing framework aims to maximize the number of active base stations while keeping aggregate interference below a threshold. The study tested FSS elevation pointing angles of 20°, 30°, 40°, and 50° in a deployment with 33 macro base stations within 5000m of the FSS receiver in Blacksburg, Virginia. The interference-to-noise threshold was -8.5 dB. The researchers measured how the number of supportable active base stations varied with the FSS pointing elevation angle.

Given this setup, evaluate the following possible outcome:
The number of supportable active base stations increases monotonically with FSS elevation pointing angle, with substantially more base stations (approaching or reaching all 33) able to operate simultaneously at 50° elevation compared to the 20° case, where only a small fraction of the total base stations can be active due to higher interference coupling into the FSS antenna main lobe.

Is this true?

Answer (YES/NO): NO